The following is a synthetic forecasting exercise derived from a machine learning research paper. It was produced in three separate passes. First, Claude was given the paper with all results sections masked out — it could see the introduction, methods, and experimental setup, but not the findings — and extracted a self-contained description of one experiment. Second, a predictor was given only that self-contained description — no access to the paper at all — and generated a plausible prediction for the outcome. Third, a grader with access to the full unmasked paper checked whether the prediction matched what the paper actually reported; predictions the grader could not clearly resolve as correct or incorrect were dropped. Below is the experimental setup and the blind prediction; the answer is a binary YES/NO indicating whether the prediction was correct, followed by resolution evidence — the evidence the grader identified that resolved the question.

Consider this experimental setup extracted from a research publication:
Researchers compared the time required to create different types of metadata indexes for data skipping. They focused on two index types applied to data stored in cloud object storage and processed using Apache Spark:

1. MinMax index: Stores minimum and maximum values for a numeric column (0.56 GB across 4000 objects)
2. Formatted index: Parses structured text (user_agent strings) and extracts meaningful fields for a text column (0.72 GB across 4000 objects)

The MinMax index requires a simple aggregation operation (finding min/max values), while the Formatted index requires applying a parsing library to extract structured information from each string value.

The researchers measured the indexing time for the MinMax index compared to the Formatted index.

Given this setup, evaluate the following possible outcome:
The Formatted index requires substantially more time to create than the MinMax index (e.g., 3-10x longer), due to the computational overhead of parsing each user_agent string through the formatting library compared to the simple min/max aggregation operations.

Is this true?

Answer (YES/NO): NO